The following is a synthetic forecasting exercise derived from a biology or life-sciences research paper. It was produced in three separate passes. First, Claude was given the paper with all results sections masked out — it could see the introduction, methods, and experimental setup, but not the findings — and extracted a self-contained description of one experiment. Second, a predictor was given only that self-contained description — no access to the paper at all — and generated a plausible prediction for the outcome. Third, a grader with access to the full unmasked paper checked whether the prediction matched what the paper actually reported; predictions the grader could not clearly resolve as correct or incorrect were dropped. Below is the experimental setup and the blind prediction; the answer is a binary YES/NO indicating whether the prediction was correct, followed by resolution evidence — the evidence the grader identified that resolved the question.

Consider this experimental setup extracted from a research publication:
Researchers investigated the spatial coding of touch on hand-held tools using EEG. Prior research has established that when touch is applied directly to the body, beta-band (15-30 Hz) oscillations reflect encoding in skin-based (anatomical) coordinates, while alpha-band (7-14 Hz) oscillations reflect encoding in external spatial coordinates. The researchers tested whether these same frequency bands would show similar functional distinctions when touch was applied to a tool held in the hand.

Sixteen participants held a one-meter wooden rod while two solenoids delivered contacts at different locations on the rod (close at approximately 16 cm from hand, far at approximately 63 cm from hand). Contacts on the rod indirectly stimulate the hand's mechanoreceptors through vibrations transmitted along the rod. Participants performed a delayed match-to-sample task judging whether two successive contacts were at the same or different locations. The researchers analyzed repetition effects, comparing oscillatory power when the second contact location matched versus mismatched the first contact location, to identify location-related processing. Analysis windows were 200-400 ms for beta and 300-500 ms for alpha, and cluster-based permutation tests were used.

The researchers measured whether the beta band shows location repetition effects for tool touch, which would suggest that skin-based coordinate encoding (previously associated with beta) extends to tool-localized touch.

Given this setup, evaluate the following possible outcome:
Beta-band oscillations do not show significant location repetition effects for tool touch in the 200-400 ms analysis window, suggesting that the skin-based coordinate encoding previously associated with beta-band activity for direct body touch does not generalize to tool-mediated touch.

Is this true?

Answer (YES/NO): YES